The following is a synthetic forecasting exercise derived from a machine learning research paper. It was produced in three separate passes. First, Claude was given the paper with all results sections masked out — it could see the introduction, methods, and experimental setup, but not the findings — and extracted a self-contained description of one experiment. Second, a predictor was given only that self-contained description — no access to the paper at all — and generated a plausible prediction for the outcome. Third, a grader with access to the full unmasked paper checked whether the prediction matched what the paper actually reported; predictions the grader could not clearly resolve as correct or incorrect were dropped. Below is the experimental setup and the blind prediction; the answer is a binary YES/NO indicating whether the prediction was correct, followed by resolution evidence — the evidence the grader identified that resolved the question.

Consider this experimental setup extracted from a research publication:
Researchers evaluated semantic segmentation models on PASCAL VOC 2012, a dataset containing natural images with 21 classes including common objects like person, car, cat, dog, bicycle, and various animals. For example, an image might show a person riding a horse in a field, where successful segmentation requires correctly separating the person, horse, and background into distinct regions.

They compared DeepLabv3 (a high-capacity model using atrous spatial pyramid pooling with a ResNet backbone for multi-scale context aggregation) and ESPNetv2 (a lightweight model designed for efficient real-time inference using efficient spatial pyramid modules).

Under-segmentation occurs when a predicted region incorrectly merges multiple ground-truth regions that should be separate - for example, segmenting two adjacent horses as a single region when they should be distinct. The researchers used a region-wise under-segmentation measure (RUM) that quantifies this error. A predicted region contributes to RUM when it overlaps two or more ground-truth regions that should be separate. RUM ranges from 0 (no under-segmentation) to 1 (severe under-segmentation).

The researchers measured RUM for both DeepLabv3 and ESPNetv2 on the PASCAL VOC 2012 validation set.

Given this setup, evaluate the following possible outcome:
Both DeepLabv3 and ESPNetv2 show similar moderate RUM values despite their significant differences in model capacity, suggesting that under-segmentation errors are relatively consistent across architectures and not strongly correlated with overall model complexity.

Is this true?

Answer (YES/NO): YES